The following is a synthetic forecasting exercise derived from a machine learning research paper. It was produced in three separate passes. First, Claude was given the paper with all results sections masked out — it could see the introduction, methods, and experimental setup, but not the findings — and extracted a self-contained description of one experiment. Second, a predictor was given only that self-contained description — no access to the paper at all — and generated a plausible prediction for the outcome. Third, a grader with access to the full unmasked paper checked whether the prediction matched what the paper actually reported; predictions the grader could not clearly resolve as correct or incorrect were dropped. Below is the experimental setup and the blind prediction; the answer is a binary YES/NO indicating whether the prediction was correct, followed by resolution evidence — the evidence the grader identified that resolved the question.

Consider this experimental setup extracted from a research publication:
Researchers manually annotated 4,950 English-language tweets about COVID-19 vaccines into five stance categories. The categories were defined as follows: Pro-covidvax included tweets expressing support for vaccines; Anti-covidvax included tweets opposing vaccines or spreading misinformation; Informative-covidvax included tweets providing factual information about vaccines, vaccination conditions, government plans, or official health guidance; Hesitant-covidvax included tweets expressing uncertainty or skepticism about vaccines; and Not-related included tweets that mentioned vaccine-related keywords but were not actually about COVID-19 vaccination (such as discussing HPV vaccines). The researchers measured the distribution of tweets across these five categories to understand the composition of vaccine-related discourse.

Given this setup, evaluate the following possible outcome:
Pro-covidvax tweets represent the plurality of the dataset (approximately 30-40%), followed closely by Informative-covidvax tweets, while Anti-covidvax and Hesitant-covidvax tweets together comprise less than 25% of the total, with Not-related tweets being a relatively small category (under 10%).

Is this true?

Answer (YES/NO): NO